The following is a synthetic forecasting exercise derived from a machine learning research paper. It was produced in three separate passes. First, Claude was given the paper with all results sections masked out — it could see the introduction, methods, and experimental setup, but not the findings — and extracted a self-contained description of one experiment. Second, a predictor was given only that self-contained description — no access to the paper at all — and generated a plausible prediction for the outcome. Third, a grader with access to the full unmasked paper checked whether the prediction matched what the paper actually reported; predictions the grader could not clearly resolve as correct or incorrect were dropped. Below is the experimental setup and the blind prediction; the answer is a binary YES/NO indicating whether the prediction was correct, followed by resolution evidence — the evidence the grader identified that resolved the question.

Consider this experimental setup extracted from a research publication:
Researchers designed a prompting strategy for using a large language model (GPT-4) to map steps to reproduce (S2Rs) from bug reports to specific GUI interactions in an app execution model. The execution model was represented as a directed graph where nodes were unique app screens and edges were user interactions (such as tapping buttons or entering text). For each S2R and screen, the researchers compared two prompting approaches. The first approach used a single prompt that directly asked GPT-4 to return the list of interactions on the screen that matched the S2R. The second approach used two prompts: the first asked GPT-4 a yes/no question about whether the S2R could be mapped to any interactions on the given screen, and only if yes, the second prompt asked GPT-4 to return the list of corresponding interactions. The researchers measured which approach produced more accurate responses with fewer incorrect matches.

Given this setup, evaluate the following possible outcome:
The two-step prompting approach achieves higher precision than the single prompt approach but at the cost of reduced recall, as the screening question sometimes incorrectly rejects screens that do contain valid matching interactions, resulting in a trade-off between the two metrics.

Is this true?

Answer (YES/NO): NO